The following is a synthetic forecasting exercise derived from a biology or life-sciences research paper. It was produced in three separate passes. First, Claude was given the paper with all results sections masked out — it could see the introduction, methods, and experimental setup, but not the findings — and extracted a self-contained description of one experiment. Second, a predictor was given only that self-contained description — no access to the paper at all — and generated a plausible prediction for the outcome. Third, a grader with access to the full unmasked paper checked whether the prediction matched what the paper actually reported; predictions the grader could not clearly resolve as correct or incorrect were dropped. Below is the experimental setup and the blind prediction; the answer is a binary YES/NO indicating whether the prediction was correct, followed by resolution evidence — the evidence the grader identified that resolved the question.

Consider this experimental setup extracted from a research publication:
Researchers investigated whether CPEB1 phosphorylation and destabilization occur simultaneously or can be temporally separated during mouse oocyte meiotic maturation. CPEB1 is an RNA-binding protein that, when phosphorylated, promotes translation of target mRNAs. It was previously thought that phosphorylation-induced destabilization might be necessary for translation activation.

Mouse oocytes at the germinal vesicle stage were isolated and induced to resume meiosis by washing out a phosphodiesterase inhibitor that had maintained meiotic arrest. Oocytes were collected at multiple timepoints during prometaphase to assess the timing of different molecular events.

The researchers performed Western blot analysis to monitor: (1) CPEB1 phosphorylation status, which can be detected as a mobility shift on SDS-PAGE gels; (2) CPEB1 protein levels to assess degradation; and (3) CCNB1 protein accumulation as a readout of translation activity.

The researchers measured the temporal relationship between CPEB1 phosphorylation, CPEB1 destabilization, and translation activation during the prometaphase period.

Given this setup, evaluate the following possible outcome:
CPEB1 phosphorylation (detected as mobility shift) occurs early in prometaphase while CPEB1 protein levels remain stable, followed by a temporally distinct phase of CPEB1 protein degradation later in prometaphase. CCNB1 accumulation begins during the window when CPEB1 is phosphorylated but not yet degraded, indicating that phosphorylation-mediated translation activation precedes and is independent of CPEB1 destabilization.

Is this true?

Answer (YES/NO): YES